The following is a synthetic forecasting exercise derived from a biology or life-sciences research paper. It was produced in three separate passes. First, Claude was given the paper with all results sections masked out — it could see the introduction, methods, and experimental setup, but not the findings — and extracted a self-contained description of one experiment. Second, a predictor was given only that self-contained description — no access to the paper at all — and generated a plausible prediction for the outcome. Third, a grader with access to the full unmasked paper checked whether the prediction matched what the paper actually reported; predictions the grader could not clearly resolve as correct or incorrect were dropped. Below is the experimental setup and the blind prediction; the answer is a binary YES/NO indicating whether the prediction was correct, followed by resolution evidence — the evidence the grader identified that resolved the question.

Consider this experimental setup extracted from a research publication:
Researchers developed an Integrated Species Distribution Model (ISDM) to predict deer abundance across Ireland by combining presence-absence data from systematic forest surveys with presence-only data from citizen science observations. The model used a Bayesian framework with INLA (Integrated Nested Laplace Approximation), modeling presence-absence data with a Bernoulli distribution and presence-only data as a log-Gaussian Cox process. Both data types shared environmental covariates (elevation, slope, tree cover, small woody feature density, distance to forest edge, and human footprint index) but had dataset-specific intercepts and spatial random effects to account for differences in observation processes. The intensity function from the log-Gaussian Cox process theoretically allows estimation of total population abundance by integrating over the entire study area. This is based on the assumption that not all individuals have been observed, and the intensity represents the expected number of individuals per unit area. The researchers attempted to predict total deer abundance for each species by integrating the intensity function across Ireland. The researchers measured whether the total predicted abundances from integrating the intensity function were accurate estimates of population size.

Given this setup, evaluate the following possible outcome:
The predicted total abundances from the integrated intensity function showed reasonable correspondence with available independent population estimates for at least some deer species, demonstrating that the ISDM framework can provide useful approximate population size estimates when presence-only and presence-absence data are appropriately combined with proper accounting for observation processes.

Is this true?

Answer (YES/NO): NO